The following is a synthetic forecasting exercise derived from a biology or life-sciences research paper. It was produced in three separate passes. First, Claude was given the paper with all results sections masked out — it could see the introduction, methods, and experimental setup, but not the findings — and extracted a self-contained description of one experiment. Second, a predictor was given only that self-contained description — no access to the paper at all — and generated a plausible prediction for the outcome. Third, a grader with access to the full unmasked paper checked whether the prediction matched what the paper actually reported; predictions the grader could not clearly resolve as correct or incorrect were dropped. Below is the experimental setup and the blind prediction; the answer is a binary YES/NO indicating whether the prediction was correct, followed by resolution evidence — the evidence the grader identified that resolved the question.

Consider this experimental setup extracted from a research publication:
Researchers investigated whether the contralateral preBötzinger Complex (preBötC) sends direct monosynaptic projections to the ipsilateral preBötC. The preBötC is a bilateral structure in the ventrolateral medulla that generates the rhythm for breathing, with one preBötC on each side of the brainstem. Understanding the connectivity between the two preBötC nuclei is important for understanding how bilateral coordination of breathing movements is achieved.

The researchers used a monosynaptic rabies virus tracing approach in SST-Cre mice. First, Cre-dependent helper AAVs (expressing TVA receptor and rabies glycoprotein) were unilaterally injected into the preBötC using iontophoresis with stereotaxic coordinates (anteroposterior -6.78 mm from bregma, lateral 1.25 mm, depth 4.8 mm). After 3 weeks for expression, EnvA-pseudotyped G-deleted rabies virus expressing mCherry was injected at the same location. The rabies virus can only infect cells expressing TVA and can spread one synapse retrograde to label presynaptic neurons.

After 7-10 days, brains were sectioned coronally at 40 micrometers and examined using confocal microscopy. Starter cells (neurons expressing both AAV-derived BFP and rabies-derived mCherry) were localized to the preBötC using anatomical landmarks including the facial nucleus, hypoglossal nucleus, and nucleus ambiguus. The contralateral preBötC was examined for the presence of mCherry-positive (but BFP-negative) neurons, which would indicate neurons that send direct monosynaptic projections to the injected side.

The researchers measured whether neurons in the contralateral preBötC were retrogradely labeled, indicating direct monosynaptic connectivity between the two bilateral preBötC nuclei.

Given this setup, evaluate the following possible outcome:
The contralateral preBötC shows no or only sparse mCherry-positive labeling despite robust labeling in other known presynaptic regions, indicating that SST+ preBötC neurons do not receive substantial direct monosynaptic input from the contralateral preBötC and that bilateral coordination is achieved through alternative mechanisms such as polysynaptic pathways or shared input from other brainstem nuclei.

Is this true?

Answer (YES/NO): NO